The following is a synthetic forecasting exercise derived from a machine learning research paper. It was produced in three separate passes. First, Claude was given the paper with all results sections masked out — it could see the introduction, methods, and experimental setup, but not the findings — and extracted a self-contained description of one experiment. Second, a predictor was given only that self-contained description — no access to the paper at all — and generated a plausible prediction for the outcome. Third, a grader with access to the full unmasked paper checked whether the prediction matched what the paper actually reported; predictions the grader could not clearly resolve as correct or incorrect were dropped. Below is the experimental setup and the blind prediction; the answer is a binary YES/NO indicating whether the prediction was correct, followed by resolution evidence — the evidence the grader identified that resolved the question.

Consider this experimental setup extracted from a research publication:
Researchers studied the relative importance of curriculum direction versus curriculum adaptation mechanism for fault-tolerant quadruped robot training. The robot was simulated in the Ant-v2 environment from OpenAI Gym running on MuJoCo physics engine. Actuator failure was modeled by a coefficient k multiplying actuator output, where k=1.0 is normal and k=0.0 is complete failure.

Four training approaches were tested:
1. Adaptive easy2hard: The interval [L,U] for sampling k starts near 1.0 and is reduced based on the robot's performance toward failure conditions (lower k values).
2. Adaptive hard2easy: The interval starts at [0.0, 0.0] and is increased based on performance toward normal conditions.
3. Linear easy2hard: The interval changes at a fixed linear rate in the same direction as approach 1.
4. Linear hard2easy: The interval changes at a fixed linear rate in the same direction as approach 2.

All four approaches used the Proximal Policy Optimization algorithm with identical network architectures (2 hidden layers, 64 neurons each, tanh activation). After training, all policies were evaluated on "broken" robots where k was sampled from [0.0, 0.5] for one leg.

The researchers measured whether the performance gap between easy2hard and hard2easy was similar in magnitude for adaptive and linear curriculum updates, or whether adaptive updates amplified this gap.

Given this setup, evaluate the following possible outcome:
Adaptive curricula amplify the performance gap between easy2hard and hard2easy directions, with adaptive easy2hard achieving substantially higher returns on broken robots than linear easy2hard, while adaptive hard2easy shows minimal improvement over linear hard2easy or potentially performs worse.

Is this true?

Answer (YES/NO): NO